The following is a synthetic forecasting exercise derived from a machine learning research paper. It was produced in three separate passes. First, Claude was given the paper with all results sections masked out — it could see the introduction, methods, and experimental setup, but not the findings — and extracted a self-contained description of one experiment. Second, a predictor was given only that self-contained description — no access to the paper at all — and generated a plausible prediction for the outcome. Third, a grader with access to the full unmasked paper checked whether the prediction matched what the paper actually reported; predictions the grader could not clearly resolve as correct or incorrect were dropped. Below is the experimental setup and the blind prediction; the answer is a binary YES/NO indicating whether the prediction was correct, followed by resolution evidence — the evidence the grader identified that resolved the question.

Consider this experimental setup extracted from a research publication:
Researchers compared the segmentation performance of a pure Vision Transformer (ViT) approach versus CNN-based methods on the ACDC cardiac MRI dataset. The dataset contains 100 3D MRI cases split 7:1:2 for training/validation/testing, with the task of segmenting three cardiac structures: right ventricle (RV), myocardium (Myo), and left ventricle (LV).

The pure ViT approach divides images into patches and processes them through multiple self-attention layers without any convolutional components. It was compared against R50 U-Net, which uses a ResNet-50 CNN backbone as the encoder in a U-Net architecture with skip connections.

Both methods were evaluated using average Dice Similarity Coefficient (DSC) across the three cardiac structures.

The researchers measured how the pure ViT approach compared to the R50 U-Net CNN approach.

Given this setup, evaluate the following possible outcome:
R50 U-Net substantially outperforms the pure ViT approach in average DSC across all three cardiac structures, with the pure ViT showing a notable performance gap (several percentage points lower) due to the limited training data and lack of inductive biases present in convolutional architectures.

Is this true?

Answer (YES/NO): YES